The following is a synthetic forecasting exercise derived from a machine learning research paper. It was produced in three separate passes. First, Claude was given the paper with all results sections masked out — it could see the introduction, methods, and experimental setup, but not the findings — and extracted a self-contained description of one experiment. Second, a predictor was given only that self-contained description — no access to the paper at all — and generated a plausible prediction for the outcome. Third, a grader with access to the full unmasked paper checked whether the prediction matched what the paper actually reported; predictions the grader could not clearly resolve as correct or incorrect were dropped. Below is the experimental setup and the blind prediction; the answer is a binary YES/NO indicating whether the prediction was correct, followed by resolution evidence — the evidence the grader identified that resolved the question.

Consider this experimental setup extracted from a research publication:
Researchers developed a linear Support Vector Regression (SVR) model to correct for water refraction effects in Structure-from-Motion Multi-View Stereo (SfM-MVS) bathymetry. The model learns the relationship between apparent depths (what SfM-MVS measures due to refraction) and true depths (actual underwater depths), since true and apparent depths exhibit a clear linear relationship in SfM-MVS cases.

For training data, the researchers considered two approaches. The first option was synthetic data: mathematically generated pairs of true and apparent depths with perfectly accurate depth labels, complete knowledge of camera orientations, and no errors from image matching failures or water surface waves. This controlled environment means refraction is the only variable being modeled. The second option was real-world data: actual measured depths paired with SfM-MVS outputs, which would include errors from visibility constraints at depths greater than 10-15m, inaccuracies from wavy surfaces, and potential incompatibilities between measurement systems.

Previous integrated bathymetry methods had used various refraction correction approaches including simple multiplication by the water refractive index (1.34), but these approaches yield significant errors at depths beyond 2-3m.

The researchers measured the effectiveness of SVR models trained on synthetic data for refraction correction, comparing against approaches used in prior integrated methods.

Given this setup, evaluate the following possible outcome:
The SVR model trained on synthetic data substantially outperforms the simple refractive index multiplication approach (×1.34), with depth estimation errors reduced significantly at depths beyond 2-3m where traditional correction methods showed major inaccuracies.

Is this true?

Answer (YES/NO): YES